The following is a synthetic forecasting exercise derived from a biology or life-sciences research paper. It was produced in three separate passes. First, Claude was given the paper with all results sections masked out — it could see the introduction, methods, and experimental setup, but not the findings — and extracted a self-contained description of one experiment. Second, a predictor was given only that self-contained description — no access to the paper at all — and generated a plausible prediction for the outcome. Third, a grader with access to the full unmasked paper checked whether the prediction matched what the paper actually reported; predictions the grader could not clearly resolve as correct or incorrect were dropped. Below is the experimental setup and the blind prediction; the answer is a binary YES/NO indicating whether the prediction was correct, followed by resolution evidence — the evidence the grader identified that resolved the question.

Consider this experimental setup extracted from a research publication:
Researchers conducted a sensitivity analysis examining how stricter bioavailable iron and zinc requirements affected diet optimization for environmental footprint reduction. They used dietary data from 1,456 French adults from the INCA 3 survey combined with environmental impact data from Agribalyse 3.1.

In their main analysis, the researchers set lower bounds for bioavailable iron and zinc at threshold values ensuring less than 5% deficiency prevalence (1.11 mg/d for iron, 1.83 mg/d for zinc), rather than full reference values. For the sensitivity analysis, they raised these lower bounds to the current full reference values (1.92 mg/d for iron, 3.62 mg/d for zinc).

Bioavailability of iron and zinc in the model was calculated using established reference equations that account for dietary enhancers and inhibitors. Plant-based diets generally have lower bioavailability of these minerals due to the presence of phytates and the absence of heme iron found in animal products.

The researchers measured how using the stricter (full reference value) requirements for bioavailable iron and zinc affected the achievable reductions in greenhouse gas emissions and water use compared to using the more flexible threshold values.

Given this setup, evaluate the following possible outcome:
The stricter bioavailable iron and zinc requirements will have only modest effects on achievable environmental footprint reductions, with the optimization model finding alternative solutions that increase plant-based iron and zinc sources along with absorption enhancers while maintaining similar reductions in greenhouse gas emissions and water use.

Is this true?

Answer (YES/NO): NO